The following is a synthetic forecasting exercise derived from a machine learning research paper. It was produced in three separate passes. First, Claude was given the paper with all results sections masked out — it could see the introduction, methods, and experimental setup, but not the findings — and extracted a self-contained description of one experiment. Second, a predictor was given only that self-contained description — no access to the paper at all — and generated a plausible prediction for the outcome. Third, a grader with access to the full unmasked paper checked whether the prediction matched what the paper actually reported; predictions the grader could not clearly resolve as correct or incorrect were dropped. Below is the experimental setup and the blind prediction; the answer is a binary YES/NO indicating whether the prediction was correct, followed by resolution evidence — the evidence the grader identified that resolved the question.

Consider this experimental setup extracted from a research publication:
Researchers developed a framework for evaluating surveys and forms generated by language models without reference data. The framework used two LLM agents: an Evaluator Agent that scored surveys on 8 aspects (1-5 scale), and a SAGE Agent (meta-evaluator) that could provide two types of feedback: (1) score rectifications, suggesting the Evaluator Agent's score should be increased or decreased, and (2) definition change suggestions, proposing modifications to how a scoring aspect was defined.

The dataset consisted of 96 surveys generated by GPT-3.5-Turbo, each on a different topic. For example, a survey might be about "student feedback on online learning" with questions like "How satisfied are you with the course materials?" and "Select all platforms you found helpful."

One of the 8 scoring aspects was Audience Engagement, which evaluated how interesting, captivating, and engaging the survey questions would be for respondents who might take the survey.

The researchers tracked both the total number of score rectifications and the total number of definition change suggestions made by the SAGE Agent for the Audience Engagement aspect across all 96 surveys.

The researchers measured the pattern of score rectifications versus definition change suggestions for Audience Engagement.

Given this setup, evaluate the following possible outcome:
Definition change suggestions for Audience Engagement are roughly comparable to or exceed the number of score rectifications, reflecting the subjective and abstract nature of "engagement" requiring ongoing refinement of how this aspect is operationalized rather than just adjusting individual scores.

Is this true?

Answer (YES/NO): NO